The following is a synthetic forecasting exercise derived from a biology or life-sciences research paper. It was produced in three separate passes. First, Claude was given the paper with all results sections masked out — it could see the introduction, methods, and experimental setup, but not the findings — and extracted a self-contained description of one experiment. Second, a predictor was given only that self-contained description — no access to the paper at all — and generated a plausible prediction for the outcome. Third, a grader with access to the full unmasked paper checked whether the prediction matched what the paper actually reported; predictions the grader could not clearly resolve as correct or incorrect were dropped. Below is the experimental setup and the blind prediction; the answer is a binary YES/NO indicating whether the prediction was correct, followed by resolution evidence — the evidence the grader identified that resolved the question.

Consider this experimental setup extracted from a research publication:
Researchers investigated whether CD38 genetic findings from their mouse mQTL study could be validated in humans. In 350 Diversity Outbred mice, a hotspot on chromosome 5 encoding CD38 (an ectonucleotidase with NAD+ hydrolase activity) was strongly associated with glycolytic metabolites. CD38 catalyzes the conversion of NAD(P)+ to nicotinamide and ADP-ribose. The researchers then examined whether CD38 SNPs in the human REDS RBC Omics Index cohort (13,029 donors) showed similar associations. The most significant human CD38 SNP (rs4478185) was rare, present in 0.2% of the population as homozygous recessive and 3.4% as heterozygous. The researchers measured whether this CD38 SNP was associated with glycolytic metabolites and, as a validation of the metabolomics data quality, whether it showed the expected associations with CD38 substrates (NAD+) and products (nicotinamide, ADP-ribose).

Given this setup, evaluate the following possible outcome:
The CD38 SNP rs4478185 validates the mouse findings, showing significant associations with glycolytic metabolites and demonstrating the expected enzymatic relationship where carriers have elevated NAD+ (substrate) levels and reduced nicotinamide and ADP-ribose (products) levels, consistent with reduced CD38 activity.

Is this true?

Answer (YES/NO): YES